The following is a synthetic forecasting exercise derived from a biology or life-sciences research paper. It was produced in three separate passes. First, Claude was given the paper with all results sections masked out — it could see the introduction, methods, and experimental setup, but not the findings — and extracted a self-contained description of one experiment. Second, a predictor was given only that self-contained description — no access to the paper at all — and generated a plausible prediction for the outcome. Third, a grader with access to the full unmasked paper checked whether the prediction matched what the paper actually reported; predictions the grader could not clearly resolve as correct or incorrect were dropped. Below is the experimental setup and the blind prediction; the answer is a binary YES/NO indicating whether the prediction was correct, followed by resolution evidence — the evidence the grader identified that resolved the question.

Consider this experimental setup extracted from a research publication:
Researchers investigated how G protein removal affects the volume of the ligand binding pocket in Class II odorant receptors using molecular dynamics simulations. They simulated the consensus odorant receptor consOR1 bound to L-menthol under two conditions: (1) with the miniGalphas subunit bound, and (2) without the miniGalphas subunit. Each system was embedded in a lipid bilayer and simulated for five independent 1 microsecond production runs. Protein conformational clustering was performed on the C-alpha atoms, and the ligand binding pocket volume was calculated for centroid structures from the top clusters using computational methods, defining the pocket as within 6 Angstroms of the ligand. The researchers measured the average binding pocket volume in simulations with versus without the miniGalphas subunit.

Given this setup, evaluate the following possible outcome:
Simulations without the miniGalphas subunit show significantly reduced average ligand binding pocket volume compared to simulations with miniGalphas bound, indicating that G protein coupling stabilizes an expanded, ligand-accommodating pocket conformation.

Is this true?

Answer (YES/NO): NO